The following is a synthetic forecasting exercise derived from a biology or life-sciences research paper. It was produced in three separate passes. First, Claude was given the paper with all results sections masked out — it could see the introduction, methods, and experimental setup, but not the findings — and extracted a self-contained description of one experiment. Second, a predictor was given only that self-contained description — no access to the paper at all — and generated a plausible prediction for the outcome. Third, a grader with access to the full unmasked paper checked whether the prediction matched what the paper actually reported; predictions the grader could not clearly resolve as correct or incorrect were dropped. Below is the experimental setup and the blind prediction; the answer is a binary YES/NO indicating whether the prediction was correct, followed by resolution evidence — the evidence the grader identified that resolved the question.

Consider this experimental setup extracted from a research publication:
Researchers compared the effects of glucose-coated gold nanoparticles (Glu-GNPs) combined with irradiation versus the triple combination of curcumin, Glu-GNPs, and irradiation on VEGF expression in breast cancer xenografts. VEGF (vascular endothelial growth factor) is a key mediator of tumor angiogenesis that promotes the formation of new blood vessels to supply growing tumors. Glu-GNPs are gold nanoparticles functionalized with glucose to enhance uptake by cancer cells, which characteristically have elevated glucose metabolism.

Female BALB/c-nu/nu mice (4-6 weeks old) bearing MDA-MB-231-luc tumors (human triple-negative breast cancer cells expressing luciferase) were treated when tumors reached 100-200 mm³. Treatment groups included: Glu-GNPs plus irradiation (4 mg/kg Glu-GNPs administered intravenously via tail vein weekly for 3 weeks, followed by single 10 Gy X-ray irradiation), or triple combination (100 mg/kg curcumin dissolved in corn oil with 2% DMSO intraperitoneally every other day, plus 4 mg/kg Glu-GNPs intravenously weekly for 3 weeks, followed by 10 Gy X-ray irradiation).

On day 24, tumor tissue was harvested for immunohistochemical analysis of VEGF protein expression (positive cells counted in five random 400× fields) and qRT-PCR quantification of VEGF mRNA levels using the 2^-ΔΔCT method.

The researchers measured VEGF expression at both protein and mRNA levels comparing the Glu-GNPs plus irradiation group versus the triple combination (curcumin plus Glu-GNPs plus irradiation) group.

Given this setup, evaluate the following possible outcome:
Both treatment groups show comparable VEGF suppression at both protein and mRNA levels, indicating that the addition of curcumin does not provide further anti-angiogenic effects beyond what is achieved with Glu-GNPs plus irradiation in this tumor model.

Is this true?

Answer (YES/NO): NO